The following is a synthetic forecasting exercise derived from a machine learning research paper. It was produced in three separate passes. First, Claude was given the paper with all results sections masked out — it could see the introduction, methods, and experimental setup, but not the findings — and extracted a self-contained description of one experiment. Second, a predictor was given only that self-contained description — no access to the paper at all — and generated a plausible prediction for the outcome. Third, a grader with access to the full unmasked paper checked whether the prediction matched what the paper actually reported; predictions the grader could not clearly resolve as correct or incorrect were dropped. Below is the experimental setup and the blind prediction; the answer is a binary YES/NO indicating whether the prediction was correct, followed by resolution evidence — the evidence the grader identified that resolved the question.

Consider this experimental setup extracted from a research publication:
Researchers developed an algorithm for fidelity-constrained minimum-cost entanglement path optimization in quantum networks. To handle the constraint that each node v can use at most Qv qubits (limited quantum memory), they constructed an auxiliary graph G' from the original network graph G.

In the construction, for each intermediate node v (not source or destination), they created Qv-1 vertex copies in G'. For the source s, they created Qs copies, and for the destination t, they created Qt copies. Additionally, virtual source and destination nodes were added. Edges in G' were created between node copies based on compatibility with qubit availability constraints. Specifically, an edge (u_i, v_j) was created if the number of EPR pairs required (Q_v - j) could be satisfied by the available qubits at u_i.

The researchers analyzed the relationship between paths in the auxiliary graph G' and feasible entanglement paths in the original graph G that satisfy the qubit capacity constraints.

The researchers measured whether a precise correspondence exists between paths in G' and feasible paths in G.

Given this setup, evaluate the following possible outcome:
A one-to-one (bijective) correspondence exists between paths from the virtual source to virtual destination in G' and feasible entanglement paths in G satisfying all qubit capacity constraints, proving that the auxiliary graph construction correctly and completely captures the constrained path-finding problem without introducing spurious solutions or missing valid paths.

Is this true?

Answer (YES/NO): YES